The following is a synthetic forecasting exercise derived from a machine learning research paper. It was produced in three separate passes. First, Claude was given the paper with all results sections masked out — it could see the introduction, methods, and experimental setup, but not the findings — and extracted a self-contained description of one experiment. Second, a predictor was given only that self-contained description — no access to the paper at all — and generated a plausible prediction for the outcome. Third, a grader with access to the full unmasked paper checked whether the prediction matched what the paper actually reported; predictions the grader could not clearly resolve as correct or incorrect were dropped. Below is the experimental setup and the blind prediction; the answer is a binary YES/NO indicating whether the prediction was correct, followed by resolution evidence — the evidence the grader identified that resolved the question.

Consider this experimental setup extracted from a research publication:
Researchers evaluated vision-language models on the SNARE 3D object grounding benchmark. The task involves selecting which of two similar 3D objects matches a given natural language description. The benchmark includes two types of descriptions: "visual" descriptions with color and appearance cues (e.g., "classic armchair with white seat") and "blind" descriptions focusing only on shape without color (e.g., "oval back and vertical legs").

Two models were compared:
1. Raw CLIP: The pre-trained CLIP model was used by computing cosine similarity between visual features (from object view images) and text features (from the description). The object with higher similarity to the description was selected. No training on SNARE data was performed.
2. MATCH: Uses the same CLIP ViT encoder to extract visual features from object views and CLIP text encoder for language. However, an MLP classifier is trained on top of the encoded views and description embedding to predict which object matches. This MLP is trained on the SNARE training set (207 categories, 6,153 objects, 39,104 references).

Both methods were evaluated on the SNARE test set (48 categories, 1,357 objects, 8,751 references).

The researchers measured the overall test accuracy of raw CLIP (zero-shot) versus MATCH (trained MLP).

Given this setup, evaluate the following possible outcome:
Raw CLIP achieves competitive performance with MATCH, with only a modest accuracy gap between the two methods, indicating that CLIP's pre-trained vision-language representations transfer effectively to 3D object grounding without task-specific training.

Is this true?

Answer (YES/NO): NO